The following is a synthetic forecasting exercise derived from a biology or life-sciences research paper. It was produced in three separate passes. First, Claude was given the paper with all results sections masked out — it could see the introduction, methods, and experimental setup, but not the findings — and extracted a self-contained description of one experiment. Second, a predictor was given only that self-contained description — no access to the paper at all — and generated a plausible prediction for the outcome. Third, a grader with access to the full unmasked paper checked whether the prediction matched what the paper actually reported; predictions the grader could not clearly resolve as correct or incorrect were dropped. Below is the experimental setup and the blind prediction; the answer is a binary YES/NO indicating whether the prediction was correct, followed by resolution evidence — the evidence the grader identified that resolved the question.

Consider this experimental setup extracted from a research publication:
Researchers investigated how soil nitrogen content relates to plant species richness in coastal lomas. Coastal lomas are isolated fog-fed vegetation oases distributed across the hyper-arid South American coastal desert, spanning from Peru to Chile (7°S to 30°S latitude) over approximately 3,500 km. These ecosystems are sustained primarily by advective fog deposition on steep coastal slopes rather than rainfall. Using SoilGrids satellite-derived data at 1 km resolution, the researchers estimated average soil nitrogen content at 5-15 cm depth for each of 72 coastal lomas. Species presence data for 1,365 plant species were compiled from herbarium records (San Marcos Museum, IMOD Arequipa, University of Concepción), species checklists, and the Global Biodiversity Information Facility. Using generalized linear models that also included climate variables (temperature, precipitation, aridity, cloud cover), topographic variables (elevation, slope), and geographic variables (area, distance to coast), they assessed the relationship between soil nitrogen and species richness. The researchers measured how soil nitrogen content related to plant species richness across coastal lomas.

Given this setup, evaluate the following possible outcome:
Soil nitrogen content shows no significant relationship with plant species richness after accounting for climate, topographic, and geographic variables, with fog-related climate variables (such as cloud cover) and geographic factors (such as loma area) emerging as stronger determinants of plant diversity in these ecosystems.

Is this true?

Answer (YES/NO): YES